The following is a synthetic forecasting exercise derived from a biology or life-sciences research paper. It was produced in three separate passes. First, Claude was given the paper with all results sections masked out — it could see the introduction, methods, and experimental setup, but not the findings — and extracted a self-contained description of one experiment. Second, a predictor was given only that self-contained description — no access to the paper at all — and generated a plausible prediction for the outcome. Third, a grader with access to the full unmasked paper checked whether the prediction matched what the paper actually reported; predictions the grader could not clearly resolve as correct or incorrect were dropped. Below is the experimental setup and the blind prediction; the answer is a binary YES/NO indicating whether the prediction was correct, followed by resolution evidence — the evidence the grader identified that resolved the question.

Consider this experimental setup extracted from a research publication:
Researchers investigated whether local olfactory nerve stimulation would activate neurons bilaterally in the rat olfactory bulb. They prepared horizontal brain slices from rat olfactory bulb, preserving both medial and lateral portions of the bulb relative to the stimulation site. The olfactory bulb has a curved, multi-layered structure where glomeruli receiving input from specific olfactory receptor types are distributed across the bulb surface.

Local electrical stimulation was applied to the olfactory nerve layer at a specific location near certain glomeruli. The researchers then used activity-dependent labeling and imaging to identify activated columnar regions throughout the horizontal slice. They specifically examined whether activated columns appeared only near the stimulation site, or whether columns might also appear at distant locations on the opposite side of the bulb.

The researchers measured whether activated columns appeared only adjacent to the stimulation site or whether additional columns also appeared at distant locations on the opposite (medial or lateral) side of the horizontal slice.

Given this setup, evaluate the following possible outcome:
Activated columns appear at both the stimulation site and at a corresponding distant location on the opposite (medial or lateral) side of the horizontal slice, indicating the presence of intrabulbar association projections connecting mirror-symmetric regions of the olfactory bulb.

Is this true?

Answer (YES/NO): NO